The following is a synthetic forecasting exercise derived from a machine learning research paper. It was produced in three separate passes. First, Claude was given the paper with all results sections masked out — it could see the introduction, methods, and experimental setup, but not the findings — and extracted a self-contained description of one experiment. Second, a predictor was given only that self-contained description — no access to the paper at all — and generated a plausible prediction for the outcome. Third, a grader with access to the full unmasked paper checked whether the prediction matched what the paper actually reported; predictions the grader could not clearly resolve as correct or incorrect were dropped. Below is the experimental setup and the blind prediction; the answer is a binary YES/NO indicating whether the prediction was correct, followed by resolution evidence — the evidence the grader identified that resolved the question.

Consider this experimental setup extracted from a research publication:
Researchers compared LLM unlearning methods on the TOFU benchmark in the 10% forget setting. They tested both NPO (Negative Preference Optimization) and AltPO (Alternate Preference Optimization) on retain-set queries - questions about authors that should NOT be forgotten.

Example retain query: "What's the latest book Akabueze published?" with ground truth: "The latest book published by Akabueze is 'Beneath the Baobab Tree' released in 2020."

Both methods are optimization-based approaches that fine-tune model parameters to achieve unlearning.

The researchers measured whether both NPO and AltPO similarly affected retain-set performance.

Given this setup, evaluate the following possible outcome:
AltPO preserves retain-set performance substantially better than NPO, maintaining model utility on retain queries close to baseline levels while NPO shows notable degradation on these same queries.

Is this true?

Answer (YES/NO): YES